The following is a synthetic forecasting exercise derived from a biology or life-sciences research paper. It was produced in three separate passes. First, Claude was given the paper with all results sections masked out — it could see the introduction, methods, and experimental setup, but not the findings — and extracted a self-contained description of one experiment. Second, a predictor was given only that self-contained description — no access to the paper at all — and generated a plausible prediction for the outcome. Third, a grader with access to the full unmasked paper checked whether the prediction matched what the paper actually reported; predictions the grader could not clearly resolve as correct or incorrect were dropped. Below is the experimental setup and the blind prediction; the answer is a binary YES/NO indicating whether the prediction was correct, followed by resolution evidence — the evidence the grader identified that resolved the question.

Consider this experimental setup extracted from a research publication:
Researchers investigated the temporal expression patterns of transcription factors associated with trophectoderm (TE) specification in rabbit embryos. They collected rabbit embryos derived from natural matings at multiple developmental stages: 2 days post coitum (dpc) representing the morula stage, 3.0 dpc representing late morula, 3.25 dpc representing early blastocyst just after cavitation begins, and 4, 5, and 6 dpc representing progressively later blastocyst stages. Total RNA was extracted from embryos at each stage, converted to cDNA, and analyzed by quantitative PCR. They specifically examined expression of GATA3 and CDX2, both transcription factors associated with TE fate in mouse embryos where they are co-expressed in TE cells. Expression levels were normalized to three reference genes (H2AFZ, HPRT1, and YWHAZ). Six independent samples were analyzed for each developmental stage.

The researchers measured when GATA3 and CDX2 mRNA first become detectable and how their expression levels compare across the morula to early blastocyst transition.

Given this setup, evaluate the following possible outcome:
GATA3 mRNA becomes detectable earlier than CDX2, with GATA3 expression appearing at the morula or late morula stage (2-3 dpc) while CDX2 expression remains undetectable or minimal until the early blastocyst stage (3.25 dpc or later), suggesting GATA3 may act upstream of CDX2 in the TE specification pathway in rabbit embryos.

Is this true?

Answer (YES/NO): YES